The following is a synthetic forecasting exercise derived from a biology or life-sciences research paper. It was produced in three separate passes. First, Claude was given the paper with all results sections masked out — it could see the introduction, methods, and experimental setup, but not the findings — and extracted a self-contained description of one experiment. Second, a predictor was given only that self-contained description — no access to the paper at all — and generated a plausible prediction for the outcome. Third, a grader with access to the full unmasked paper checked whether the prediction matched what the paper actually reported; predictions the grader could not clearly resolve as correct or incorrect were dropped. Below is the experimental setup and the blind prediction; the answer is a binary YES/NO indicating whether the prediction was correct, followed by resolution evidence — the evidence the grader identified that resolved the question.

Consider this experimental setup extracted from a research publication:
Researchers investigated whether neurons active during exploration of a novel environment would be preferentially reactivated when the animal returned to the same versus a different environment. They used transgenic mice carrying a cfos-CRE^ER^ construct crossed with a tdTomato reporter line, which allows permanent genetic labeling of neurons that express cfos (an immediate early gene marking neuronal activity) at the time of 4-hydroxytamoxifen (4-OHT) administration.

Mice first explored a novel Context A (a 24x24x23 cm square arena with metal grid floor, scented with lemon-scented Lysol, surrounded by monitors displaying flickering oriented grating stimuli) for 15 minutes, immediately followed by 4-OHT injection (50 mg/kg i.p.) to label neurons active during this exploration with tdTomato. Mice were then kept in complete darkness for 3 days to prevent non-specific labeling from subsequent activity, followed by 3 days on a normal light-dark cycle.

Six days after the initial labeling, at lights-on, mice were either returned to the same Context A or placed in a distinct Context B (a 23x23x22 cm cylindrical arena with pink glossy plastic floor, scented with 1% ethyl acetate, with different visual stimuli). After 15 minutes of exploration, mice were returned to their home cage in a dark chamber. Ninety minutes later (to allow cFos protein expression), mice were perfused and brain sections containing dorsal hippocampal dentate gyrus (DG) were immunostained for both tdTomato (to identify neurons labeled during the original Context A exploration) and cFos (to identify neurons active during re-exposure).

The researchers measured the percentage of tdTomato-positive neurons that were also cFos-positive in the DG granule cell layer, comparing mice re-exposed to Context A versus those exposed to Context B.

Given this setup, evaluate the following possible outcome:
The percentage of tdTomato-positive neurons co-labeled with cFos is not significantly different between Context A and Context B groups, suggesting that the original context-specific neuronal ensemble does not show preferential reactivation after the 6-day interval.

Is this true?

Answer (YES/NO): NO